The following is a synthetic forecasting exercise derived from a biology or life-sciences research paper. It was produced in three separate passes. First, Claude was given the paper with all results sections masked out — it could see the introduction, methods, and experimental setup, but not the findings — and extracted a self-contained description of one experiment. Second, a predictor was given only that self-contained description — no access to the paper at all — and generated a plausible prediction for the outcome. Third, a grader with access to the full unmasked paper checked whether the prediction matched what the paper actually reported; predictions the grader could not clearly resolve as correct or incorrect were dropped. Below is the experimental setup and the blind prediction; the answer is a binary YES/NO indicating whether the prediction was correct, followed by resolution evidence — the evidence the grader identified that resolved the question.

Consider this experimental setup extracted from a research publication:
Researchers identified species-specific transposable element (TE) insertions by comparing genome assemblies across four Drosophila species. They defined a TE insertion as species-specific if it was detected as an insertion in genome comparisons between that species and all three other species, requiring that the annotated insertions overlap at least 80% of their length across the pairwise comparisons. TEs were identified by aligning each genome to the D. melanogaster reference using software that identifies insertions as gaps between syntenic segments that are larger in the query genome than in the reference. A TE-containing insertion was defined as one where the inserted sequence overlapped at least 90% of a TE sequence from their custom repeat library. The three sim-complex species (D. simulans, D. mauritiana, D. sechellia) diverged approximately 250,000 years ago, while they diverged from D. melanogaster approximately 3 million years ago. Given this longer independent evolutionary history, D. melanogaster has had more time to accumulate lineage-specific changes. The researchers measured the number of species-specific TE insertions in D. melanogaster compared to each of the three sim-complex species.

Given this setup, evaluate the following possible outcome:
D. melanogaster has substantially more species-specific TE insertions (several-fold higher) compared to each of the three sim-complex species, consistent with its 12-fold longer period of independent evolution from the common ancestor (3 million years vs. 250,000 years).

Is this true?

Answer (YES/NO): NO